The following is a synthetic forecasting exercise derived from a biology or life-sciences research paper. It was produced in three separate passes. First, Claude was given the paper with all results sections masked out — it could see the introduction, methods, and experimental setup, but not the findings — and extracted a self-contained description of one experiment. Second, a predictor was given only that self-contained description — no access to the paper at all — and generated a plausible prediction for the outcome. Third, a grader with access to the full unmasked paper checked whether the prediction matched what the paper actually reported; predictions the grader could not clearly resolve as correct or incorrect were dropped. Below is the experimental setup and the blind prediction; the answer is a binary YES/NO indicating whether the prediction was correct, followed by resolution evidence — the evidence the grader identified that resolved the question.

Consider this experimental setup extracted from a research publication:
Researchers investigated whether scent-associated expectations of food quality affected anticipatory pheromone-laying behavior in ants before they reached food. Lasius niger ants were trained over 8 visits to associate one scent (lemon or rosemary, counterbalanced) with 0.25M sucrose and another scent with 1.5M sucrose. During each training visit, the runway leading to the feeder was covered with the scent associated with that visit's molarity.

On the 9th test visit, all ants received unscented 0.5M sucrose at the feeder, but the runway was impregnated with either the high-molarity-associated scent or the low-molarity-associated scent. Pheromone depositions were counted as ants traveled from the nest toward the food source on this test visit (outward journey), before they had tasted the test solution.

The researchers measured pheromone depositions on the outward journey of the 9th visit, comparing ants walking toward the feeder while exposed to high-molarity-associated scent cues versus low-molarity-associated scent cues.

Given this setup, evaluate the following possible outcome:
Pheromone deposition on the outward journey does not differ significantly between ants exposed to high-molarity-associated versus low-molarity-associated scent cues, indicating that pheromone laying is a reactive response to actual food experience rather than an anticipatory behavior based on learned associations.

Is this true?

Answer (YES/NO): NO